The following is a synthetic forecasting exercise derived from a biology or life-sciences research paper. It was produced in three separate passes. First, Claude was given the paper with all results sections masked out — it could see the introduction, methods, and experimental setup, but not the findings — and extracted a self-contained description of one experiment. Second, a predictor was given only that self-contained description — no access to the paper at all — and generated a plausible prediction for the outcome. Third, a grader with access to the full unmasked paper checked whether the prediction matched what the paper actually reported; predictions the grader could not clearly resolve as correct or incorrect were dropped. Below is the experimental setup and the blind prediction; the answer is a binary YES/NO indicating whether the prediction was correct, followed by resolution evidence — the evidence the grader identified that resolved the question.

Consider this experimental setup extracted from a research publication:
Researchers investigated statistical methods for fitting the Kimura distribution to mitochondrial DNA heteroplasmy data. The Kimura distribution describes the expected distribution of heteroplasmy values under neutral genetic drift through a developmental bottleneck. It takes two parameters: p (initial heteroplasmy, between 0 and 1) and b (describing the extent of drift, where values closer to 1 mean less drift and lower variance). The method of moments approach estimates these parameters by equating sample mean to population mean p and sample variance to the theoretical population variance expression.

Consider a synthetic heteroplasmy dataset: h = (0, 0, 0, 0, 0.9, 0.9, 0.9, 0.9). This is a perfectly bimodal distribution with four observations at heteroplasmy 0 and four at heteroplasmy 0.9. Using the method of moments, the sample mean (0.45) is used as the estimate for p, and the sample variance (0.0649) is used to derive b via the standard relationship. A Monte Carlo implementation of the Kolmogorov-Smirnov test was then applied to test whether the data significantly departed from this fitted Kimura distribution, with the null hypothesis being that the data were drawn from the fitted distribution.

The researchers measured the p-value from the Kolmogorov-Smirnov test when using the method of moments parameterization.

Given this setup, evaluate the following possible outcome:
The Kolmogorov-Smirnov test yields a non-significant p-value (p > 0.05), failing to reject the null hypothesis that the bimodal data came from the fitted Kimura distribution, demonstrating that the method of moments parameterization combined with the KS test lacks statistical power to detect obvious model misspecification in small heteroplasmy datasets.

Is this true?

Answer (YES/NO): NO